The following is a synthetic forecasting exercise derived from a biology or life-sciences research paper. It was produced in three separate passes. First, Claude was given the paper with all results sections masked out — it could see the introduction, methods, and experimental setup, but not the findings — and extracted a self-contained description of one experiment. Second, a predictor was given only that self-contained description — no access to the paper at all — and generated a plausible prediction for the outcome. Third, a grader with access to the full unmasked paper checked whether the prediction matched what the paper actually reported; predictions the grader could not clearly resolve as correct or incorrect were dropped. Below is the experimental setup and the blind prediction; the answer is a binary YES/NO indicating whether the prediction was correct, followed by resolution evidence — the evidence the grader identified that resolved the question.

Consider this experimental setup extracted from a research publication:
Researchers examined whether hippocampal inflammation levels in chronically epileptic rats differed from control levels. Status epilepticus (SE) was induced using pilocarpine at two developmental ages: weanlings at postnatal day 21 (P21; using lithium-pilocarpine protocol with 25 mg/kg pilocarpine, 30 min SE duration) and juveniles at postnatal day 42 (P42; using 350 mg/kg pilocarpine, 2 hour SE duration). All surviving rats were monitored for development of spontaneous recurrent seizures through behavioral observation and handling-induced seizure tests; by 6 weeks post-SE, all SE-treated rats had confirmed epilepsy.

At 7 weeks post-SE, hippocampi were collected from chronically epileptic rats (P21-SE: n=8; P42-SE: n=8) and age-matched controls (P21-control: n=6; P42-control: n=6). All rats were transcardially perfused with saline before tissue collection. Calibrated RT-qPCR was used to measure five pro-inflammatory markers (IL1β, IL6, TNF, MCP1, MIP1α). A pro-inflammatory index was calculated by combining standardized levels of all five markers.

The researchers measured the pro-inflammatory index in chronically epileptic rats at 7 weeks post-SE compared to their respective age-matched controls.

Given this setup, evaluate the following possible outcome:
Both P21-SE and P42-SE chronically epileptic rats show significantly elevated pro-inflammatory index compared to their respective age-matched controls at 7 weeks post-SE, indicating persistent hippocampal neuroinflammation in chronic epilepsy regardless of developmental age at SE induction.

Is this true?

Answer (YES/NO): NO